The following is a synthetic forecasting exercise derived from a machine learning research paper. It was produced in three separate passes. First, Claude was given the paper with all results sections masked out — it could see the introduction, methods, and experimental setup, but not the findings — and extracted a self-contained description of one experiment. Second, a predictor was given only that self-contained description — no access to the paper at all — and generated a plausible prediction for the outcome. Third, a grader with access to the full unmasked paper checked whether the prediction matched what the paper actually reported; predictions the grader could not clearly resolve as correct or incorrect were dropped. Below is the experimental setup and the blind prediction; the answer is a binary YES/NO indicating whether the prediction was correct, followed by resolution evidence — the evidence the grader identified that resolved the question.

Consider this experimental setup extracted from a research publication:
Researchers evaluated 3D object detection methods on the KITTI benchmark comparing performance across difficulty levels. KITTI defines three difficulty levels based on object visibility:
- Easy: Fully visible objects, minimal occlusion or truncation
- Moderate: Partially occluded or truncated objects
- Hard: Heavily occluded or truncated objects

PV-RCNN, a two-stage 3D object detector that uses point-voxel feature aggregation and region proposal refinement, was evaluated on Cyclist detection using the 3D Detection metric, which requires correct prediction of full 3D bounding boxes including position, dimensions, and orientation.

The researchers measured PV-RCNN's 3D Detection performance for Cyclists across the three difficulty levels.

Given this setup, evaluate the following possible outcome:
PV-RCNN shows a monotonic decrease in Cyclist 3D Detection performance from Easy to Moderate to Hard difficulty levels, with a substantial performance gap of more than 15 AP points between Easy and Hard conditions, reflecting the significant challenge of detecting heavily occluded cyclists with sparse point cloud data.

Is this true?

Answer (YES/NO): YES